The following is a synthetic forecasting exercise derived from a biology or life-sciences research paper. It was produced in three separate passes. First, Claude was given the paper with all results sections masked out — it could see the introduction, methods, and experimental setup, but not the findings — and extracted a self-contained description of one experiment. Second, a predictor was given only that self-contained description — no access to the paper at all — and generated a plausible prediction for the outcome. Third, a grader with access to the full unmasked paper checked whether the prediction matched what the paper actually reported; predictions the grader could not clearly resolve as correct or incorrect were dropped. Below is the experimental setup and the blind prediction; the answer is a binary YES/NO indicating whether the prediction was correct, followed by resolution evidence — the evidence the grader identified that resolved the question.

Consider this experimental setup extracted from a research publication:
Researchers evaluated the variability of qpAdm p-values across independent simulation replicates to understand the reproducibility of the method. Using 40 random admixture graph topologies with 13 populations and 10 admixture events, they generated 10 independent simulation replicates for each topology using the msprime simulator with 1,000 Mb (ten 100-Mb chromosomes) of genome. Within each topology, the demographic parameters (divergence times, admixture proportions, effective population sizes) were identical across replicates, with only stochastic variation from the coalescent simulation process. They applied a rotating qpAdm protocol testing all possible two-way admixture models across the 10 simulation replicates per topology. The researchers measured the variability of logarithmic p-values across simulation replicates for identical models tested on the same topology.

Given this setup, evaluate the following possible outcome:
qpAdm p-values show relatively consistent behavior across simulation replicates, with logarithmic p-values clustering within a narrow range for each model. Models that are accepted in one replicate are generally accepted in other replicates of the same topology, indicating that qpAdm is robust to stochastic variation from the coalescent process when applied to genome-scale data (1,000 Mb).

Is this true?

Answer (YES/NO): NO